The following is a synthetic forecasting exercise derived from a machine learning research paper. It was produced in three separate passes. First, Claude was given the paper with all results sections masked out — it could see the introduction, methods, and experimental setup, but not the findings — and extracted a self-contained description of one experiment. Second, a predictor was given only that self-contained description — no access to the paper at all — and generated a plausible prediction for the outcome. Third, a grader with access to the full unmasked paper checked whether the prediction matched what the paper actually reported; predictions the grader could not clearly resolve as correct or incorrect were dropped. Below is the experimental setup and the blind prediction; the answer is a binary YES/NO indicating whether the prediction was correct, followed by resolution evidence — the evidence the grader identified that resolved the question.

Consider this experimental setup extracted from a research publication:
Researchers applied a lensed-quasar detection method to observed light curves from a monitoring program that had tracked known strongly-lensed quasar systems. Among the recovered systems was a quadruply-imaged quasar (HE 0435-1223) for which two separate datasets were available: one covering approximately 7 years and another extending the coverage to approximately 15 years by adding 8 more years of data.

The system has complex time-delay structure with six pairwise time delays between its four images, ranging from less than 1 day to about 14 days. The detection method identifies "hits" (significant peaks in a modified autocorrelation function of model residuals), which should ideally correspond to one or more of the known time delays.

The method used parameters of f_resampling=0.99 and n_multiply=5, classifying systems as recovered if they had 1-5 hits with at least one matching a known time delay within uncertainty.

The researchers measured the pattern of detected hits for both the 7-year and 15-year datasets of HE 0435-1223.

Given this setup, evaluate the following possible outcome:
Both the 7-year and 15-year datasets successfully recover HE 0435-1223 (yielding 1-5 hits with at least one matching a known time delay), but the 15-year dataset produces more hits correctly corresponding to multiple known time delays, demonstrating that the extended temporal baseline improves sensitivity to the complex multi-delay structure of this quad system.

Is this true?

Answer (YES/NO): NO